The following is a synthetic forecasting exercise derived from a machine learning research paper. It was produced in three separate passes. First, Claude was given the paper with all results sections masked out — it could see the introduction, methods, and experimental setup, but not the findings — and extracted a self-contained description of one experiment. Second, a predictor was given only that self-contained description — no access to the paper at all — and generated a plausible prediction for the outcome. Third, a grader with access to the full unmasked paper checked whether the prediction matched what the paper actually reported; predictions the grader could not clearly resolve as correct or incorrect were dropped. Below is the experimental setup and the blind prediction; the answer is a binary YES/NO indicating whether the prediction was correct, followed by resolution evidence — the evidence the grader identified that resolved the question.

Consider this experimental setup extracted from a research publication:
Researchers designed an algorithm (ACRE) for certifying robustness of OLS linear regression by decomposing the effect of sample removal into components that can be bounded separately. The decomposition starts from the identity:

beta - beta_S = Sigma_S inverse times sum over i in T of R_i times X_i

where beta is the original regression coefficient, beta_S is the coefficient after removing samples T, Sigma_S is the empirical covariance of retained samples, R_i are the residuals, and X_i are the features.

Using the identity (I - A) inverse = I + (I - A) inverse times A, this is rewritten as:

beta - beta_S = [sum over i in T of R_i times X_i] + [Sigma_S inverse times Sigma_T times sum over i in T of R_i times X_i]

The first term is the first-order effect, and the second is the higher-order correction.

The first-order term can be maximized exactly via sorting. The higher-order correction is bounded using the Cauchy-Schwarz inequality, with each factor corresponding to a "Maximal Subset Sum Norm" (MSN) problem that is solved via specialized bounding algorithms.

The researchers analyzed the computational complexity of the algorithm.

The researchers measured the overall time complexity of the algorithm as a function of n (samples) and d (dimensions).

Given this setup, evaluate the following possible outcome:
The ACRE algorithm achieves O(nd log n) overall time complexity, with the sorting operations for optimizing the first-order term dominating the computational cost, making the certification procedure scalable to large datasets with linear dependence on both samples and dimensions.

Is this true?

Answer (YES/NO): NO